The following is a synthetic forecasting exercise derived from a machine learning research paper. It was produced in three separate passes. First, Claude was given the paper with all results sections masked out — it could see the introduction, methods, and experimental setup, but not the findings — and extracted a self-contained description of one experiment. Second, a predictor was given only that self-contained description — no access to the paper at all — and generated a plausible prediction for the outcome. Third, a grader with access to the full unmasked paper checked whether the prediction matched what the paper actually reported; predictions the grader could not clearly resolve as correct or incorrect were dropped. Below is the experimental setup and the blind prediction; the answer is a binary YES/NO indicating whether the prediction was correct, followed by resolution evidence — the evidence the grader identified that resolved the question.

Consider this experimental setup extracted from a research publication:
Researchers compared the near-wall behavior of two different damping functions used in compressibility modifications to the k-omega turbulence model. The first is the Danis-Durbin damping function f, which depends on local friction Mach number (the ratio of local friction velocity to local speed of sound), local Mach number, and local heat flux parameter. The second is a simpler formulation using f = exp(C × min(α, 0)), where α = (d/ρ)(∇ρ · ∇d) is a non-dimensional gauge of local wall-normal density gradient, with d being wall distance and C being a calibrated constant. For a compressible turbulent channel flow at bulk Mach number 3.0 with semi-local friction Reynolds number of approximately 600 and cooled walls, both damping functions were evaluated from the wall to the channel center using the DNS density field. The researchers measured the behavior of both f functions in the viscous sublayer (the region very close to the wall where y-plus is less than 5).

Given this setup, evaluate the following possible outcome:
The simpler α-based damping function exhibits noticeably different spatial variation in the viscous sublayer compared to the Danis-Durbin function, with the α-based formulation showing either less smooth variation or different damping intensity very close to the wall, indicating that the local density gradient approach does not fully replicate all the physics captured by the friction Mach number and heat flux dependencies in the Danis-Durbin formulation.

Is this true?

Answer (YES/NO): YES